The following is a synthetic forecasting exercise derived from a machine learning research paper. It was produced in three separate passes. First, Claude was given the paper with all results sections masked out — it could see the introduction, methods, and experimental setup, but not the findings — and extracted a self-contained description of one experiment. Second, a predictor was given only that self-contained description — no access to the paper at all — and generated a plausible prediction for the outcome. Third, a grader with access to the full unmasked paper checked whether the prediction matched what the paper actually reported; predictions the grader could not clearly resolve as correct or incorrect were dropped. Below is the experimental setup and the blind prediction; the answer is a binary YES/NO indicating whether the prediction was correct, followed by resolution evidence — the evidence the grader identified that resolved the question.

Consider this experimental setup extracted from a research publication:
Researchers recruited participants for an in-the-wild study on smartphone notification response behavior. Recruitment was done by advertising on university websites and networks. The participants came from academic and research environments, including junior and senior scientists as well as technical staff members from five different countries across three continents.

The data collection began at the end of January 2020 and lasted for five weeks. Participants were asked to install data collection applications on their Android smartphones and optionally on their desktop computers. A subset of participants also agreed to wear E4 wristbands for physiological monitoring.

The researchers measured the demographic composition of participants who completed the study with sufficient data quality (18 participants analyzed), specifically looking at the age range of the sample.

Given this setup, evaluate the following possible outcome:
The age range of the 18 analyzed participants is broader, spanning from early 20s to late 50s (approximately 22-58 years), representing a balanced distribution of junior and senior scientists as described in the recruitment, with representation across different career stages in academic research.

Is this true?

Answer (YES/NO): NO